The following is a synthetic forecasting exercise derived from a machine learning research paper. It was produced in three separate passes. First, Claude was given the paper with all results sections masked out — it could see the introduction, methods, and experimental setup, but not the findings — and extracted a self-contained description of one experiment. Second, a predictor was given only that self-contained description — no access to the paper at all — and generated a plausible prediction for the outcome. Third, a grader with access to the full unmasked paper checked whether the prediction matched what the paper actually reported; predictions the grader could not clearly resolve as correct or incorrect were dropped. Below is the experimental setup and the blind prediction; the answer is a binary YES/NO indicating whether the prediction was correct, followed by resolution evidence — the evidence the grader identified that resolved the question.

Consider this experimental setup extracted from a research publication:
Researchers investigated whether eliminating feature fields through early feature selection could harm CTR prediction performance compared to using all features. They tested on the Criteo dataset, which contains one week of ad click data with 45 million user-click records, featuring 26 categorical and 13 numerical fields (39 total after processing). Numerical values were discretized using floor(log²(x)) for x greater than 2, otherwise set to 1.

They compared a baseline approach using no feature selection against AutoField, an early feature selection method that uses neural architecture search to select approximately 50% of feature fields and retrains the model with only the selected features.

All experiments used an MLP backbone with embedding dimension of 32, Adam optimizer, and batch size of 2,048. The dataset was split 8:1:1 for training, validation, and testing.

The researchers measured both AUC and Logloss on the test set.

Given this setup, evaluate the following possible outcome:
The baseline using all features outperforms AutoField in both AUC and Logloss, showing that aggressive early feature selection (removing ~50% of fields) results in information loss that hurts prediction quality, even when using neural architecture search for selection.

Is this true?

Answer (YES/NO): YES